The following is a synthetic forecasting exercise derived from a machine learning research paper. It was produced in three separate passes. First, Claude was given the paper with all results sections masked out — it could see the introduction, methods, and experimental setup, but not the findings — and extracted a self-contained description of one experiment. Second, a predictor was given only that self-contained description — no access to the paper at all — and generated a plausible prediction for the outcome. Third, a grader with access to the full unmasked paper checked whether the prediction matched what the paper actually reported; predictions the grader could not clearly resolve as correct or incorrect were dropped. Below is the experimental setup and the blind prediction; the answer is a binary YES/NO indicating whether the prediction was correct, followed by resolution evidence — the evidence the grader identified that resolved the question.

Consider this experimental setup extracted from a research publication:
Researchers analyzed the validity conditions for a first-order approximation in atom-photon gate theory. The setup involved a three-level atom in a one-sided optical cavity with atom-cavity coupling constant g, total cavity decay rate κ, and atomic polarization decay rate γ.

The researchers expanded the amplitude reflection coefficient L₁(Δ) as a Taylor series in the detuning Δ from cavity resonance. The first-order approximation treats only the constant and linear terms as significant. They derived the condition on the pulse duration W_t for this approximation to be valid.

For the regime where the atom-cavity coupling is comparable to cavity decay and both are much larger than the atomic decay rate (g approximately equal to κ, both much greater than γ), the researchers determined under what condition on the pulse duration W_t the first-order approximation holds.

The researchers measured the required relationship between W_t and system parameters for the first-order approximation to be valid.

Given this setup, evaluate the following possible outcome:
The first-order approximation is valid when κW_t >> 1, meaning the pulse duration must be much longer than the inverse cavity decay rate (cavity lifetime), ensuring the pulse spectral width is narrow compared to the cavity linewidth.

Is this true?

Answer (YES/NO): NO